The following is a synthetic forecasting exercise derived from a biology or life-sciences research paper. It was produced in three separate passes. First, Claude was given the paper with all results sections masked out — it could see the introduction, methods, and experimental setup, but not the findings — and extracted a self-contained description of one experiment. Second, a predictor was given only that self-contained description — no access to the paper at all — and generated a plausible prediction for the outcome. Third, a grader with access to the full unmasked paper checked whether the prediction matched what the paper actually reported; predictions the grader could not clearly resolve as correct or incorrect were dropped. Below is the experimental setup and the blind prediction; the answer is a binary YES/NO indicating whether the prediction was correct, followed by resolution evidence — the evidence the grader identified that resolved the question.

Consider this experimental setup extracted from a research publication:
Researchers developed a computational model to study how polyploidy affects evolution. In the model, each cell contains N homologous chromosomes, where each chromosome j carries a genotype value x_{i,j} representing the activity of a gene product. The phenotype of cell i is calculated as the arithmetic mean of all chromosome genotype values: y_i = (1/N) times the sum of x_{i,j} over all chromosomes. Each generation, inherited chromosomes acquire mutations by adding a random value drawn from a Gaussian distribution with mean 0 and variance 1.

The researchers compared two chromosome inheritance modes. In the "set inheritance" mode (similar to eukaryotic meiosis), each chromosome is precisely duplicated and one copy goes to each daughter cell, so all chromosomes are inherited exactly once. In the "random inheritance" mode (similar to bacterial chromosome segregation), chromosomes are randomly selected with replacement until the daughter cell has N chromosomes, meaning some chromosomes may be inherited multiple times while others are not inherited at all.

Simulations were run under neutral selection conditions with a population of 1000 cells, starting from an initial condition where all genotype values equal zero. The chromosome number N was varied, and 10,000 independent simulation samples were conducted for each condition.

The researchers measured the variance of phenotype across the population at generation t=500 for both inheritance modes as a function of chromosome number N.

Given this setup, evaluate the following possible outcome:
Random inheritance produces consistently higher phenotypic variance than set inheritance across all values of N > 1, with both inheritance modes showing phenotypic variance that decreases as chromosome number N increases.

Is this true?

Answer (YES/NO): NO